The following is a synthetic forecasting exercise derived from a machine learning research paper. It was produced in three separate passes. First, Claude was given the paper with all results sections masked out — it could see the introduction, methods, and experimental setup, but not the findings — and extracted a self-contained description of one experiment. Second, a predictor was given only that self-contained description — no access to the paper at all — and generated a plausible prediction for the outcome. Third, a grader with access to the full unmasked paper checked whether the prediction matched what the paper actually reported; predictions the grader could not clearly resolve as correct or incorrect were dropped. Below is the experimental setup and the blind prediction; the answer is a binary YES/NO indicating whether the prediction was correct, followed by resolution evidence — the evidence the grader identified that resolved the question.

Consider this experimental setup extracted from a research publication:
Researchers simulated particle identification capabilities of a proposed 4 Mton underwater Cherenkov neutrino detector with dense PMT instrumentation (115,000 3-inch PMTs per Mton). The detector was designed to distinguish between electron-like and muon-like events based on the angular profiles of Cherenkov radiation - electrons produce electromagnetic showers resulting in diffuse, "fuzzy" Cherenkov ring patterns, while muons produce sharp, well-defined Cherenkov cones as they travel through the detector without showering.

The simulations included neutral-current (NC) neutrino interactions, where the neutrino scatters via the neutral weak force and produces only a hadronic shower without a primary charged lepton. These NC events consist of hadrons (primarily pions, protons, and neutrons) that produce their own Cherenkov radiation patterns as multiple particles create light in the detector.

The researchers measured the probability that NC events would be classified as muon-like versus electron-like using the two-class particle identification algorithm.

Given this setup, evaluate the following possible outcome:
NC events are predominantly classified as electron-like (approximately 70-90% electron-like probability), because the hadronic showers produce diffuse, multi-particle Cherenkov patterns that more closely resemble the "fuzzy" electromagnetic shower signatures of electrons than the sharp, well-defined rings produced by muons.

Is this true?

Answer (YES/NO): YES